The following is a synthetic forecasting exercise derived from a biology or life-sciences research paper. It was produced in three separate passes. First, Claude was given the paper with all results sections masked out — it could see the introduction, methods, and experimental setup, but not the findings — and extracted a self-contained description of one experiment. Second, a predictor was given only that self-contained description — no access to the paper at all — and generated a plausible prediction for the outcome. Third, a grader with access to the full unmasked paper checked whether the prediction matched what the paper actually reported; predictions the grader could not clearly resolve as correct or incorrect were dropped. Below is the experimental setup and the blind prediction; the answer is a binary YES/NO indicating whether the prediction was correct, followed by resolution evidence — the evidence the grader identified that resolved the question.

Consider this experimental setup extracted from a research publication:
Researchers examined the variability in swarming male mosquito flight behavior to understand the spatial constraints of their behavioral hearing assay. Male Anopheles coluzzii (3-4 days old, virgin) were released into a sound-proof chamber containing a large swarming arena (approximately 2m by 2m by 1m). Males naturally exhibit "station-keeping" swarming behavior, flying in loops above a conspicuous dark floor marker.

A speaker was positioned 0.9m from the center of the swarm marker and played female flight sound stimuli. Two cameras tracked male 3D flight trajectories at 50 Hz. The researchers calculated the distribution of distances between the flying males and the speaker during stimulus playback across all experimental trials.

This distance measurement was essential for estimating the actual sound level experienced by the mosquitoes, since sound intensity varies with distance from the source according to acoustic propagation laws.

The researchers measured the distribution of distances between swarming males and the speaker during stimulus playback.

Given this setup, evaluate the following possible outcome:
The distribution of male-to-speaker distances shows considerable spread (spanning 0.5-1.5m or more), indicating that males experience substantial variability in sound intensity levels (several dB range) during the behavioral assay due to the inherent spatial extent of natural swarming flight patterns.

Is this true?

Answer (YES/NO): NO